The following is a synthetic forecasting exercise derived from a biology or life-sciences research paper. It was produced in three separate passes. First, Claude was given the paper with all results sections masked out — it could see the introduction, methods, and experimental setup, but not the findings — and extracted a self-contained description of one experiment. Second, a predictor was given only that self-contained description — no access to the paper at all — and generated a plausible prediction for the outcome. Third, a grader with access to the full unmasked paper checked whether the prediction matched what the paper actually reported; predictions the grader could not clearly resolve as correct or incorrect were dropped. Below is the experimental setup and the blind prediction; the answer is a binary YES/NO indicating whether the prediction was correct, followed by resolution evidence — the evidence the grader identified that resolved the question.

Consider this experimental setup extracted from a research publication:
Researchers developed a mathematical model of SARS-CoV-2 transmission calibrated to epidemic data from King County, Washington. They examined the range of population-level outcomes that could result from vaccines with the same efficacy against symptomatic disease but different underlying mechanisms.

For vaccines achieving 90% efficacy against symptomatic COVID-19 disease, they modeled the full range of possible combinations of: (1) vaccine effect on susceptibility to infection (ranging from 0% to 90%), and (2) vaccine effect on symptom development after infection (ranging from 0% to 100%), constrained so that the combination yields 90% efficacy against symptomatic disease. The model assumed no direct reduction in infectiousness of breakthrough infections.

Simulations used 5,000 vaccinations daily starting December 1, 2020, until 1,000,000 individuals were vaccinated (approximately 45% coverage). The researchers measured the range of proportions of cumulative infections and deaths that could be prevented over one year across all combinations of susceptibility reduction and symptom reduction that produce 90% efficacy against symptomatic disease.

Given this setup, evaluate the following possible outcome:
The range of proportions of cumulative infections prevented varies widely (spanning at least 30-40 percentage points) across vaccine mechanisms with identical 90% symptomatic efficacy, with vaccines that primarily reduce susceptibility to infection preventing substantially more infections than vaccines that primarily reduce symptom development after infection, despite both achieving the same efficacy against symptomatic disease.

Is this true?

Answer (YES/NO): YES